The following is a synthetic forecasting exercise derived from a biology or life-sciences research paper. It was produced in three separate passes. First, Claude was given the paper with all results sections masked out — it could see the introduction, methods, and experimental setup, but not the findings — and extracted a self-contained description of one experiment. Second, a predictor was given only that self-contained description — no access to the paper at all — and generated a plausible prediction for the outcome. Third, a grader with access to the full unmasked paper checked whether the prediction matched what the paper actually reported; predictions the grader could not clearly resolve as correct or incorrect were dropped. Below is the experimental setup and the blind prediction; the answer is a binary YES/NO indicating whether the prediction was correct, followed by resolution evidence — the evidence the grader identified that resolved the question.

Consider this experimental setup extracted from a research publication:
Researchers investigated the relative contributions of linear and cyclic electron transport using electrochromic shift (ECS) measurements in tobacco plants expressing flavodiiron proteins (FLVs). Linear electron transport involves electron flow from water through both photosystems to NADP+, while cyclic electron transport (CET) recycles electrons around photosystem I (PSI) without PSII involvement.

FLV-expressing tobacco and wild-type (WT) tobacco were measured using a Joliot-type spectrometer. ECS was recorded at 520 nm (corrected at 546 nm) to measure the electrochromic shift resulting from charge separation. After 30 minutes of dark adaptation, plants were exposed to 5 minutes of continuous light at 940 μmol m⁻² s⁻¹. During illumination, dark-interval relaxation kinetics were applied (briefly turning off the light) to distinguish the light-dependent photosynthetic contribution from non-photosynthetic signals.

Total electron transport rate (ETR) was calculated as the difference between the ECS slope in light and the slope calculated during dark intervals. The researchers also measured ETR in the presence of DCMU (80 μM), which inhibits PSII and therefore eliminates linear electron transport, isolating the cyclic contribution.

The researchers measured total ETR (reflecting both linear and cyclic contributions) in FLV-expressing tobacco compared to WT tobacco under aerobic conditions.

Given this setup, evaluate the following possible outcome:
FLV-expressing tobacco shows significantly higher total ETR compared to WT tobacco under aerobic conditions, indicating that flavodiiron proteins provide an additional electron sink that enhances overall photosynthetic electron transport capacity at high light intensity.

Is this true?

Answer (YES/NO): NO